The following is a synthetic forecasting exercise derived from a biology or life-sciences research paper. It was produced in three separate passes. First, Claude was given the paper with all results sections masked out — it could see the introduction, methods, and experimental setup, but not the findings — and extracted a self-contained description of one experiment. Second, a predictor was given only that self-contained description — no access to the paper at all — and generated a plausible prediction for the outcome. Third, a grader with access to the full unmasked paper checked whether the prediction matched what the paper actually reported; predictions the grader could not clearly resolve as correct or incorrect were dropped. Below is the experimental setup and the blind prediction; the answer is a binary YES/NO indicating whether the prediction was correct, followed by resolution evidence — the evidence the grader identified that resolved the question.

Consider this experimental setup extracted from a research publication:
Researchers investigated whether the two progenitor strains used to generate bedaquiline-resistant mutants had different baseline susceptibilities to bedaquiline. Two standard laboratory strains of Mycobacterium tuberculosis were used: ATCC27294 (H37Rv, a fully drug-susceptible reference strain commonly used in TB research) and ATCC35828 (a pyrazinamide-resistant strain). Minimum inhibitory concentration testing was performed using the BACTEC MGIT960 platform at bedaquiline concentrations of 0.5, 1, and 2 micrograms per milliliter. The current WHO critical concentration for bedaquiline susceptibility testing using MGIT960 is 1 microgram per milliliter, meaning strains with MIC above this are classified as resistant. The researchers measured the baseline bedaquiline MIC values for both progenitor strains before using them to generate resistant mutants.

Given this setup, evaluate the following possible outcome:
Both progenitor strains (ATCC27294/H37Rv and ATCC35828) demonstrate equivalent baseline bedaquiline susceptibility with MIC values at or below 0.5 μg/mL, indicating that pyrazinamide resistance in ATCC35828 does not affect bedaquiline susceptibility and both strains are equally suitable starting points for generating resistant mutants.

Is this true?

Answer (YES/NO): NO